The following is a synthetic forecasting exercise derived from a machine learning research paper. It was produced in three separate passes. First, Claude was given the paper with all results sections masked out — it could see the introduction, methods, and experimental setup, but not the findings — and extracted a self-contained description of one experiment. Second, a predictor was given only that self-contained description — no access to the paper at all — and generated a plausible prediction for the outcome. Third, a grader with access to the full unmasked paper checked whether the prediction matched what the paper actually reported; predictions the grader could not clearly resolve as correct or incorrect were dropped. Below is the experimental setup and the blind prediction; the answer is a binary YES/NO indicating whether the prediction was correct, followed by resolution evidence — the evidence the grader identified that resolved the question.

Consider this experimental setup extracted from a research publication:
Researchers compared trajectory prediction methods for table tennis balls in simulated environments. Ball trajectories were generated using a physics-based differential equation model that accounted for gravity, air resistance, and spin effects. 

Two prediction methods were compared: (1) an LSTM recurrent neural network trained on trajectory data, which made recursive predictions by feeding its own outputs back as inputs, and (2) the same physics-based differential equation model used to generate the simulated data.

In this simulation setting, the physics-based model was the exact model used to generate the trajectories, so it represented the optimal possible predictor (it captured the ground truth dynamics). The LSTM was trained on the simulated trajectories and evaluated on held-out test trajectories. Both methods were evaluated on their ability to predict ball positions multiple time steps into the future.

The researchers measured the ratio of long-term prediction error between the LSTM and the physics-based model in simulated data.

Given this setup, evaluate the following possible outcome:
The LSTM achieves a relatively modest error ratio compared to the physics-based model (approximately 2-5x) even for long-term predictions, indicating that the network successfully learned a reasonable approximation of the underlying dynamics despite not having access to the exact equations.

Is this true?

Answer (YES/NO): YES